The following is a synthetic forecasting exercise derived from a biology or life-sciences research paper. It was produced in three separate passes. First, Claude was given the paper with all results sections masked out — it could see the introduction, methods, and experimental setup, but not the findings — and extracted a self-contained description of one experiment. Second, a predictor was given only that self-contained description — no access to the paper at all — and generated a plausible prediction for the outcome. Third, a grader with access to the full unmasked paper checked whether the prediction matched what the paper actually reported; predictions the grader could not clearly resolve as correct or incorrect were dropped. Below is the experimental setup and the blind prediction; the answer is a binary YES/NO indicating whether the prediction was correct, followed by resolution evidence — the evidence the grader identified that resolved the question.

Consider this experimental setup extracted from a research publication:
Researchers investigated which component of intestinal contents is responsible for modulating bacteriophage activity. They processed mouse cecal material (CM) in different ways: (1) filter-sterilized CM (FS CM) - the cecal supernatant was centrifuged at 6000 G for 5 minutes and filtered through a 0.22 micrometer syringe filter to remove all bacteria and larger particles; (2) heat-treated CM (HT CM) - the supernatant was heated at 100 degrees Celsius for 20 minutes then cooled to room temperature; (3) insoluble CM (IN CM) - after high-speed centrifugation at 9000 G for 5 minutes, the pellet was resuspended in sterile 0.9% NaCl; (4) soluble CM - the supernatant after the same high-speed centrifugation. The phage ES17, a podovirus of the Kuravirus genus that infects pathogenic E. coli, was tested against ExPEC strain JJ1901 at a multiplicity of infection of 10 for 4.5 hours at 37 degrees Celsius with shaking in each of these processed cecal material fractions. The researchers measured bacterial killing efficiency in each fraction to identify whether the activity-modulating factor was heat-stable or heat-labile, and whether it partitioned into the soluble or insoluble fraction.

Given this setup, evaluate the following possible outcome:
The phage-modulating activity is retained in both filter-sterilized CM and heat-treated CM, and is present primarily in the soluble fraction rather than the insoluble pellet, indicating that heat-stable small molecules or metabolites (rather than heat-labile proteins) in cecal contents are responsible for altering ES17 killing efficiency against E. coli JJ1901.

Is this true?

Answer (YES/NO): NO